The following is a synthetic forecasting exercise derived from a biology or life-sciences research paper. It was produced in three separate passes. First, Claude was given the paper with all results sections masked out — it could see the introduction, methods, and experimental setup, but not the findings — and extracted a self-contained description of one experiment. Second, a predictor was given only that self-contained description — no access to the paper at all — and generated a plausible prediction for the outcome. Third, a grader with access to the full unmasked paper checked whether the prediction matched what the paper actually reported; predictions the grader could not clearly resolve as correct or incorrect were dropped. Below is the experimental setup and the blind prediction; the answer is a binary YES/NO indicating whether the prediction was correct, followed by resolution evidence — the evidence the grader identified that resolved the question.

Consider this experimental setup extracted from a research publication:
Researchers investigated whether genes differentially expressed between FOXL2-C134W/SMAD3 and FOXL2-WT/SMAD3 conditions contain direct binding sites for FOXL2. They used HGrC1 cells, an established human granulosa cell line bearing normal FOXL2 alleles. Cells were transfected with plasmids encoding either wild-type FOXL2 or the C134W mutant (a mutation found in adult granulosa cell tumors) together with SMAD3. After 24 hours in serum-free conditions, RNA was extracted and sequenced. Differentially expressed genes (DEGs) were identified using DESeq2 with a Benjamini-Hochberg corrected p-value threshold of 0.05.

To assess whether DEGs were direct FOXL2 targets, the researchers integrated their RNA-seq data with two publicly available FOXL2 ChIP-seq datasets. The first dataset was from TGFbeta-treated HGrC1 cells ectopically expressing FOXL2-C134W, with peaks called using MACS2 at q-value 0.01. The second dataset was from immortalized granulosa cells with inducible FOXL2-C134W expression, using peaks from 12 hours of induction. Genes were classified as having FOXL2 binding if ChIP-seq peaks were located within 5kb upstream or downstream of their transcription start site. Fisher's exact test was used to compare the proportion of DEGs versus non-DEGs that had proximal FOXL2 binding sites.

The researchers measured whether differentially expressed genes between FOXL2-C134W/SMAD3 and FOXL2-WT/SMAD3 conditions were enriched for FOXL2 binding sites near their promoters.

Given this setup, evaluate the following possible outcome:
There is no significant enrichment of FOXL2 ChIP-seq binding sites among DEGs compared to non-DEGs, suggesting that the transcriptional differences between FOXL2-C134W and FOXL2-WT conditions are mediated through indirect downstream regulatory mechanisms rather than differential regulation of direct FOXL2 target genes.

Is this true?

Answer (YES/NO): NO